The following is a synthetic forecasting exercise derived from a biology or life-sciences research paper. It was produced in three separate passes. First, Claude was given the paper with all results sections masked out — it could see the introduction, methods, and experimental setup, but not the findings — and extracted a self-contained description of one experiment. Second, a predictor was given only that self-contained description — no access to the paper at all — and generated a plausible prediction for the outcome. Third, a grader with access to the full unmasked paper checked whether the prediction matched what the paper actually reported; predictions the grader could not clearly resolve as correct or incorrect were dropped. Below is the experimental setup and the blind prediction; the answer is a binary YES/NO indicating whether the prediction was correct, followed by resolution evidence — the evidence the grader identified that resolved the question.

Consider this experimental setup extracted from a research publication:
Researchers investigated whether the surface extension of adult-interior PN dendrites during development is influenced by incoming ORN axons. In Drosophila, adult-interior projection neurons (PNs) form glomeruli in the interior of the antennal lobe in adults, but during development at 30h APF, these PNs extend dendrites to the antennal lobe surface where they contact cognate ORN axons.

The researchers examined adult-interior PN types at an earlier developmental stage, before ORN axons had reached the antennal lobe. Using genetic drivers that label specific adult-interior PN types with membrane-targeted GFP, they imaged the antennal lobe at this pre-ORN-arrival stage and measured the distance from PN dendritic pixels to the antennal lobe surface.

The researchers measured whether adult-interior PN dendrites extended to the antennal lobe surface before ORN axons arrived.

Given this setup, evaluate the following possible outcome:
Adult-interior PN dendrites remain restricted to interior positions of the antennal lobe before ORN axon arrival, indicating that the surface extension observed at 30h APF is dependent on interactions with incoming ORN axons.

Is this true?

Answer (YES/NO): NO